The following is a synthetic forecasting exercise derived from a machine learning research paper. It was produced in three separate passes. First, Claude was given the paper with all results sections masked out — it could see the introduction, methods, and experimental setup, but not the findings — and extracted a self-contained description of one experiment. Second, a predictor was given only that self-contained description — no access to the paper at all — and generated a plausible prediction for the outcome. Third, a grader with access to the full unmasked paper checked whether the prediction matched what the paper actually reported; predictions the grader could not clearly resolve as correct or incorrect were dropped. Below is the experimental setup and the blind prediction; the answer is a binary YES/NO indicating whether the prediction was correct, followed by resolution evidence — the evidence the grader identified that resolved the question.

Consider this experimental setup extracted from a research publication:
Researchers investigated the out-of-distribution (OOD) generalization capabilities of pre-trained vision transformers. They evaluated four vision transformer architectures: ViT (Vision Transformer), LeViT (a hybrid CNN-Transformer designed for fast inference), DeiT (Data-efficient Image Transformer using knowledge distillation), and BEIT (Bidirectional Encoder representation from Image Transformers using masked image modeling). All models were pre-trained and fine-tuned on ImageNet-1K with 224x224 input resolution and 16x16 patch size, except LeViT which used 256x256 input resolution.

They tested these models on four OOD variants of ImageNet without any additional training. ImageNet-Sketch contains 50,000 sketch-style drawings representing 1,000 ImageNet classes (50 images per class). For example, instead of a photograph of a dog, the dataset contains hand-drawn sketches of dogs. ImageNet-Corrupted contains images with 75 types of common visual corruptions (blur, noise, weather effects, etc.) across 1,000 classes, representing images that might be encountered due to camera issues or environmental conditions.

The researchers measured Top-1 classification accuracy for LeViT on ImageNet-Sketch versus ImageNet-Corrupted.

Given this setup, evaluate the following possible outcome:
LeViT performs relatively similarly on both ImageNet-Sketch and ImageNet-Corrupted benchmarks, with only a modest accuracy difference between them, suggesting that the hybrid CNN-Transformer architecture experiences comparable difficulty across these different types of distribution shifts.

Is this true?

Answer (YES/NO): NO